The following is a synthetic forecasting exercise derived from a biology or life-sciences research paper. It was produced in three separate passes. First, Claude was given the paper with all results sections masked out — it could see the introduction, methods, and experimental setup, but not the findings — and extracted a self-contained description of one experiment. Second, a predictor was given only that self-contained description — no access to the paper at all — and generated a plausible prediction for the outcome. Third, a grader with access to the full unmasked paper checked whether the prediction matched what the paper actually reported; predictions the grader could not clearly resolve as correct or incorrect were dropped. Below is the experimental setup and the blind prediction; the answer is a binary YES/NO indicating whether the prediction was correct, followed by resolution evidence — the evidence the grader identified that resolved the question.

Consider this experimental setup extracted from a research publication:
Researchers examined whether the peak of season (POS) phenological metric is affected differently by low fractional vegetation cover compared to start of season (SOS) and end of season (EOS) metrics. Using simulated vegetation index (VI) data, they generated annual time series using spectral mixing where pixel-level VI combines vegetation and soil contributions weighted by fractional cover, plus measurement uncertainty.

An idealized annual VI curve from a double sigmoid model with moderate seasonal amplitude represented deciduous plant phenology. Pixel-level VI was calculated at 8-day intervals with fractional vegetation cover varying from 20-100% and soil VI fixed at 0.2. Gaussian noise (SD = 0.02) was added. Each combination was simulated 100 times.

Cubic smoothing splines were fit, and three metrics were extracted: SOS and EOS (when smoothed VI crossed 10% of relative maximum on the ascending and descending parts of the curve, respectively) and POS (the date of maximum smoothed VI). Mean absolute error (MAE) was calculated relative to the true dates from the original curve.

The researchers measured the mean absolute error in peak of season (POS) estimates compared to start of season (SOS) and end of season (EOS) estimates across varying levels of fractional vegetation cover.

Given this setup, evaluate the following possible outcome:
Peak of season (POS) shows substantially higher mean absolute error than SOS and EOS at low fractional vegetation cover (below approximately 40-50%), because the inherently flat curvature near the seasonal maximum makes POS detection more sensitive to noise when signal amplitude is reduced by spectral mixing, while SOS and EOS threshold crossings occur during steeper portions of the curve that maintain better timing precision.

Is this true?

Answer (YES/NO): NO